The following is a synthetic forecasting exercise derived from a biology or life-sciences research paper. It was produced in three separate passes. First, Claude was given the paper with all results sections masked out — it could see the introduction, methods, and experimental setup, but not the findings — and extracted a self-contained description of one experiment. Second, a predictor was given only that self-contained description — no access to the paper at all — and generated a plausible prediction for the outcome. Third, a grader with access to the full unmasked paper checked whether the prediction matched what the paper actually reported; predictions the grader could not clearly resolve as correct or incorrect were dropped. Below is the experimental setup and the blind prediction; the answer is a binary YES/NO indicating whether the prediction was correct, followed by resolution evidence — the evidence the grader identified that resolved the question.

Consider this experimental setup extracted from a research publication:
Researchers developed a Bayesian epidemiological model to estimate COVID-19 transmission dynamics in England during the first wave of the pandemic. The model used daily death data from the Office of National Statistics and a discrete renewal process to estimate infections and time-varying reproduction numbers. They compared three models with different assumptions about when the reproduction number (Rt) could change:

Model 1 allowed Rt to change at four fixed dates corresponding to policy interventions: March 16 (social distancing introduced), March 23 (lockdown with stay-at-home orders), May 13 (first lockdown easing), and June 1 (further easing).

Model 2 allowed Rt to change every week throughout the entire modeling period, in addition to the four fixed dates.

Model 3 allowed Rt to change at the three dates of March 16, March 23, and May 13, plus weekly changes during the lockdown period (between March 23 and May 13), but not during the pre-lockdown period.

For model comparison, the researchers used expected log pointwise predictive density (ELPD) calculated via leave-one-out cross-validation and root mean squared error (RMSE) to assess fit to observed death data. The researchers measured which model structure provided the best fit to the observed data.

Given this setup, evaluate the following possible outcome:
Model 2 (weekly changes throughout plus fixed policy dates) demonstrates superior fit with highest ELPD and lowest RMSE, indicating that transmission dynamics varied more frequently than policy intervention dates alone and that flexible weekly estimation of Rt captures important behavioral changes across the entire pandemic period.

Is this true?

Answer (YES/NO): NO